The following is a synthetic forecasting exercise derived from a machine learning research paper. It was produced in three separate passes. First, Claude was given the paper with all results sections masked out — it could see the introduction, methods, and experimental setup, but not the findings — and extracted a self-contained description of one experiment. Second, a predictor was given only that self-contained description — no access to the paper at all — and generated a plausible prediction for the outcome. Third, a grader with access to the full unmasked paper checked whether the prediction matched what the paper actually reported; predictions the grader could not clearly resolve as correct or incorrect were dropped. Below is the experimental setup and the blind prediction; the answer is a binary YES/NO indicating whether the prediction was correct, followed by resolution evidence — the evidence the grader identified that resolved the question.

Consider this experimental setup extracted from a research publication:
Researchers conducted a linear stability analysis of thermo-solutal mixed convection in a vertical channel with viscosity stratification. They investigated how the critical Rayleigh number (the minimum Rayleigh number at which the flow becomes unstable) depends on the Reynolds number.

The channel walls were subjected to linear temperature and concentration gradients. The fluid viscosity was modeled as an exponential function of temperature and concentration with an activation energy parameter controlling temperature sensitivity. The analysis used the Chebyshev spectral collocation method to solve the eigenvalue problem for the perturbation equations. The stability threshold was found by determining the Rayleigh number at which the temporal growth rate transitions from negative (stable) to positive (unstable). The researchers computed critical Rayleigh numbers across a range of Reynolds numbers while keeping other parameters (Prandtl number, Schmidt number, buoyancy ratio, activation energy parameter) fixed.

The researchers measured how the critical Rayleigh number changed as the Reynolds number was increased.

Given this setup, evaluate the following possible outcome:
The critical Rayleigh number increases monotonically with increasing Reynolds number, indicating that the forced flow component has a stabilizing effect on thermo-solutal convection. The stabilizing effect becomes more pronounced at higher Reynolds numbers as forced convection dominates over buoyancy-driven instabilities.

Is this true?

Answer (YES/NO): NO